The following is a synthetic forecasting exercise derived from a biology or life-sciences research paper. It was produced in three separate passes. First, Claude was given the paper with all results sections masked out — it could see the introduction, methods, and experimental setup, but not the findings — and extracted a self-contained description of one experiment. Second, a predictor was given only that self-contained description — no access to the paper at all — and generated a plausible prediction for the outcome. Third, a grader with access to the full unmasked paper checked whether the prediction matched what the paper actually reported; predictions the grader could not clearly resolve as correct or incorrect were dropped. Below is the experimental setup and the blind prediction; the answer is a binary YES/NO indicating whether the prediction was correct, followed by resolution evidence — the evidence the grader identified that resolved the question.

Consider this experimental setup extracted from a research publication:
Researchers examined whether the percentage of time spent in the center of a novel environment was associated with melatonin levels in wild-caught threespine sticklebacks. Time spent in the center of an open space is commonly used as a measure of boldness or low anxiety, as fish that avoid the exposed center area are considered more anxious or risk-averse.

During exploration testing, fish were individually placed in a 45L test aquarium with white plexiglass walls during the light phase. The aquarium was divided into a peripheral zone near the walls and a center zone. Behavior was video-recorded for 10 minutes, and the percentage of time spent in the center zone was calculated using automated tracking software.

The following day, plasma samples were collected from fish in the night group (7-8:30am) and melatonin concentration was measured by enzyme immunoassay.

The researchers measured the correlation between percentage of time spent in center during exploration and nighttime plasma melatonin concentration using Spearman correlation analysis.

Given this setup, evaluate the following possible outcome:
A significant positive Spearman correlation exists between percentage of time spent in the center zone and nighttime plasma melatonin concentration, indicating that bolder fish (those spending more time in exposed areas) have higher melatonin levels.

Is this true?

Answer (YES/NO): NO